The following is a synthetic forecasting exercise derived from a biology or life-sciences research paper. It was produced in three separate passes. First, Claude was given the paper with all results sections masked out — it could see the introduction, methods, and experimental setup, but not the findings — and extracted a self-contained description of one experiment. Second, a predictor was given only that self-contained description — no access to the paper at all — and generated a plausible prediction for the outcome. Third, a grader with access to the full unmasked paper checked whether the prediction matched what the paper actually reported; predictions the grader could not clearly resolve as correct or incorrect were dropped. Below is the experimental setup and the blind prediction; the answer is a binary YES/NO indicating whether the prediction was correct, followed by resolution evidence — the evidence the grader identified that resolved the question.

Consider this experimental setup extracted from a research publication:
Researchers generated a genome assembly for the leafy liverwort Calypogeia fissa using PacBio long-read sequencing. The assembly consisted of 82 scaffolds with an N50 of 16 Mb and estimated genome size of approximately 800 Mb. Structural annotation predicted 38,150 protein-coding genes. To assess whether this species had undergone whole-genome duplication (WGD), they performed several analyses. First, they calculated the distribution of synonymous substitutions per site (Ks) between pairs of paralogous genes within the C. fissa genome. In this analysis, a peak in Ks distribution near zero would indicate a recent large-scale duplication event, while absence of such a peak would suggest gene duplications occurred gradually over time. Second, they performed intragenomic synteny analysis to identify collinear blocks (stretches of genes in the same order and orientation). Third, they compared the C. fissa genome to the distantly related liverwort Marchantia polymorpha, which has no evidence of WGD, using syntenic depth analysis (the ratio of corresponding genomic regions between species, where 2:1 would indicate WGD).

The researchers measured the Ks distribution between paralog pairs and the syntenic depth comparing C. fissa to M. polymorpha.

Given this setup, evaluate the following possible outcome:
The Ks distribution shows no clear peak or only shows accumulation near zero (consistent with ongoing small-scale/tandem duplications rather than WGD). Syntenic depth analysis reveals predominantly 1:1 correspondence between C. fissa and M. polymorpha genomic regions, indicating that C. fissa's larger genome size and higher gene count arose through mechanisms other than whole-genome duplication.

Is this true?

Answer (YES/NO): NO